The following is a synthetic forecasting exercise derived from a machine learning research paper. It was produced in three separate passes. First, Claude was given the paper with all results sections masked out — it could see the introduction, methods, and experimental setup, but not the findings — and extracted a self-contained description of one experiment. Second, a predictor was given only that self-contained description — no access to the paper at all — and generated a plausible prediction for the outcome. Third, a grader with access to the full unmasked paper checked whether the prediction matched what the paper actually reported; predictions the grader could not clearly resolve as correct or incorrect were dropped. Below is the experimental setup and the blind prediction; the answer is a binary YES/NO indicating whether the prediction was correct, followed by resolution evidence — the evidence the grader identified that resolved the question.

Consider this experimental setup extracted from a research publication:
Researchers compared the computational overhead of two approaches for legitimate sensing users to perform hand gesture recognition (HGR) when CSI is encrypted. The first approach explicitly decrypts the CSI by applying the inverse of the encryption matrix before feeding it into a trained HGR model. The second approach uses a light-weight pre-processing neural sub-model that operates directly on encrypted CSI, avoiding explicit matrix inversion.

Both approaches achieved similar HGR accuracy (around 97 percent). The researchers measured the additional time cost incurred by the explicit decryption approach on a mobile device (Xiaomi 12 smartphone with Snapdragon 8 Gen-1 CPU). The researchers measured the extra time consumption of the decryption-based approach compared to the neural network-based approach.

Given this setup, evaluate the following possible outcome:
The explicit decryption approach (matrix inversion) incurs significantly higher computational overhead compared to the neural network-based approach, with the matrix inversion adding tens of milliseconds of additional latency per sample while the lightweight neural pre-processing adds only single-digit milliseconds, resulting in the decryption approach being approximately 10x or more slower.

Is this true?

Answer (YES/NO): NO